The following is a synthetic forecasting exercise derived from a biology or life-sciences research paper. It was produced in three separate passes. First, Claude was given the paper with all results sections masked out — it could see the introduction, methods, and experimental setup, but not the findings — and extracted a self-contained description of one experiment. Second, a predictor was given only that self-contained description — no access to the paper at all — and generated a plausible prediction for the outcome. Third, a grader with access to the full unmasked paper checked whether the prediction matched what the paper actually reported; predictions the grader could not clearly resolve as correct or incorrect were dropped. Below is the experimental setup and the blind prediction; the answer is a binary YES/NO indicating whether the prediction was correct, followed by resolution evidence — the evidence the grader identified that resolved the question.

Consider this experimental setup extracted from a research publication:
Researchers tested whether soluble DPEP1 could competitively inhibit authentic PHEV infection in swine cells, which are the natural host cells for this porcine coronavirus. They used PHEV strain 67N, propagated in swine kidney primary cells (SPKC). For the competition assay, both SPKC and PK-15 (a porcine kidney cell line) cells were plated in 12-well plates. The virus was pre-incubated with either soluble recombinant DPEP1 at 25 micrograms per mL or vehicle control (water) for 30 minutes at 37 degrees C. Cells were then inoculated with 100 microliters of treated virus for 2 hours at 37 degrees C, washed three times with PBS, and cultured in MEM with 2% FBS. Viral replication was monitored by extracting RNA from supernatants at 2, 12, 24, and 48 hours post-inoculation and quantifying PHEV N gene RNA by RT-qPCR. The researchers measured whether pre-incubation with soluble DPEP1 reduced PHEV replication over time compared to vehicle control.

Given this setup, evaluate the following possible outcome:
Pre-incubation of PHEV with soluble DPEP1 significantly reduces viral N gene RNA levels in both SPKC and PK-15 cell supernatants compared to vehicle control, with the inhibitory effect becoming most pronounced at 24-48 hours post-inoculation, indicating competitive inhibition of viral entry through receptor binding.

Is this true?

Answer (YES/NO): NO